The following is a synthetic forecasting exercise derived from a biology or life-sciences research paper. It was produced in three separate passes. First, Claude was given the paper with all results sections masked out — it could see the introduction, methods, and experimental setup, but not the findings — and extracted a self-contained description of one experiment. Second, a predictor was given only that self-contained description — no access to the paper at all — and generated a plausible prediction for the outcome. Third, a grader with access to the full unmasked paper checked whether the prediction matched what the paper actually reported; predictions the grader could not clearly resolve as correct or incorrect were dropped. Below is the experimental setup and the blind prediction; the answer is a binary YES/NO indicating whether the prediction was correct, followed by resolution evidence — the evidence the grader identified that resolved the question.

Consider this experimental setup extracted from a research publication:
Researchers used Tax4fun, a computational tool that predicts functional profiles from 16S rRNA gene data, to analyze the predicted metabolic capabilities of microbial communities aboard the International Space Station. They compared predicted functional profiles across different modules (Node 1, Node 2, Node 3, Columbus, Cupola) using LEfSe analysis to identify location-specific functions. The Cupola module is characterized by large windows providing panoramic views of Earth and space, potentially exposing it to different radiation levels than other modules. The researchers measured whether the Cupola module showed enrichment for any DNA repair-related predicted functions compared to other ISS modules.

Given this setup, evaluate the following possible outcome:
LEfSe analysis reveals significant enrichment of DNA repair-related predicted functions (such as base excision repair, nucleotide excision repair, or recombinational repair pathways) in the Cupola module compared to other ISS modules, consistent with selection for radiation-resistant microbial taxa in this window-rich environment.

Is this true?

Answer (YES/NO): YES